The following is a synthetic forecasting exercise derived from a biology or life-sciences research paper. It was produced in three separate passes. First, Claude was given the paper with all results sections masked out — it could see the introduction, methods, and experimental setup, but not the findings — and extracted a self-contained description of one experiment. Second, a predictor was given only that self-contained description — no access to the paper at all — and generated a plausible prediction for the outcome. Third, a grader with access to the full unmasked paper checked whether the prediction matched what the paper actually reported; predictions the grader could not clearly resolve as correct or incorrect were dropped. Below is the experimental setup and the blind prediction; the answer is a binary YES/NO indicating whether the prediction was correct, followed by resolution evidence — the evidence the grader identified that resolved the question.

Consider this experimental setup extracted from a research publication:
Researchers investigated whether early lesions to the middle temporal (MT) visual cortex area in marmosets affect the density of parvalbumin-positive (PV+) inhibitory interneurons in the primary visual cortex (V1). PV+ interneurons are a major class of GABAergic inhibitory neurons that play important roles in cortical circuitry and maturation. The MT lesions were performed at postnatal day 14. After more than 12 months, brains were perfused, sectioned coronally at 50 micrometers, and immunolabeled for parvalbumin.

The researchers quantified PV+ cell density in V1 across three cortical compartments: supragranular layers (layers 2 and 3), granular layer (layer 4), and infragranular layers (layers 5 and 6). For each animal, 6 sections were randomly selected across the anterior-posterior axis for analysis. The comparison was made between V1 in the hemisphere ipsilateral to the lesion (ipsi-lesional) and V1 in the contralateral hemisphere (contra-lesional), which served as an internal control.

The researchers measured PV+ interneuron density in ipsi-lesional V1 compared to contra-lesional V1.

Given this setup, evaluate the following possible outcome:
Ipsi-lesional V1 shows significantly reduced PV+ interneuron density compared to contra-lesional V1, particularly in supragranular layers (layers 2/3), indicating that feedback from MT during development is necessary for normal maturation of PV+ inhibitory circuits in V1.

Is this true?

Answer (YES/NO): YES